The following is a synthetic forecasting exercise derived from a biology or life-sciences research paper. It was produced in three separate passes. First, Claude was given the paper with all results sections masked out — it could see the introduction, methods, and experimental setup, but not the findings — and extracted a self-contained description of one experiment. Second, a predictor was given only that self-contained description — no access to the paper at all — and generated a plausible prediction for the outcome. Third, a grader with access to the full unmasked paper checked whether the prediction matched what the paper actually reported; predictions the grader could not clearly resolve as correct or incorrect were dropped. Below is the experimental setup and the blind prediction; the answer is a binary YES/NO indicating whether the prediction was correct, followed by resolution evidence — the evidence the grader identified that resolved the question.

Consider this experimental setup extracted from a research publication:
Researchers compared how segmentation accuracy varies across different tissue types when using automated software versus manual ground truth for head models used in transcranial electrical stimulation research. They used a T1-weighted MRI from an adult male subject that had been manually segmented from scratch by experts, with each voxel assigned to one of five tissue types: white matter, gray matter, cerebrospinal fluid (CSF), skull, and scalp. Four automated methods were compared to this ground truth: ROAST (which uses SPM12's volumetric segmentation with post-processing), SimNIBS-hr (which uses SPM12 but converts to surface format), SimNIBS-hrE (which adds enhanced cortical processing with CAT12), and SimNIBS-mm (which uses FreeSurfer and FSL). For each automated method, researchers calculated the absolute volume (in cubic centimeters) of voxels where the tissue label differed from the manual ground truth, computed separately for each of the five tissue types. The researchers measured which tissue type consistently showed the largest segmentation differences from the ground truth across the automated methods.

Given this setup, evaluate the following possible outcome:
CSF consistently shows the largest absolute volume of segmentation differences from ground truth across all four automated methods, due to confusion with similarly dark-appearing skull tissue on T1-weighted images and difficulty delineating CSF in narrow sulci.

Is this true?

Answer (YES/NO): NO